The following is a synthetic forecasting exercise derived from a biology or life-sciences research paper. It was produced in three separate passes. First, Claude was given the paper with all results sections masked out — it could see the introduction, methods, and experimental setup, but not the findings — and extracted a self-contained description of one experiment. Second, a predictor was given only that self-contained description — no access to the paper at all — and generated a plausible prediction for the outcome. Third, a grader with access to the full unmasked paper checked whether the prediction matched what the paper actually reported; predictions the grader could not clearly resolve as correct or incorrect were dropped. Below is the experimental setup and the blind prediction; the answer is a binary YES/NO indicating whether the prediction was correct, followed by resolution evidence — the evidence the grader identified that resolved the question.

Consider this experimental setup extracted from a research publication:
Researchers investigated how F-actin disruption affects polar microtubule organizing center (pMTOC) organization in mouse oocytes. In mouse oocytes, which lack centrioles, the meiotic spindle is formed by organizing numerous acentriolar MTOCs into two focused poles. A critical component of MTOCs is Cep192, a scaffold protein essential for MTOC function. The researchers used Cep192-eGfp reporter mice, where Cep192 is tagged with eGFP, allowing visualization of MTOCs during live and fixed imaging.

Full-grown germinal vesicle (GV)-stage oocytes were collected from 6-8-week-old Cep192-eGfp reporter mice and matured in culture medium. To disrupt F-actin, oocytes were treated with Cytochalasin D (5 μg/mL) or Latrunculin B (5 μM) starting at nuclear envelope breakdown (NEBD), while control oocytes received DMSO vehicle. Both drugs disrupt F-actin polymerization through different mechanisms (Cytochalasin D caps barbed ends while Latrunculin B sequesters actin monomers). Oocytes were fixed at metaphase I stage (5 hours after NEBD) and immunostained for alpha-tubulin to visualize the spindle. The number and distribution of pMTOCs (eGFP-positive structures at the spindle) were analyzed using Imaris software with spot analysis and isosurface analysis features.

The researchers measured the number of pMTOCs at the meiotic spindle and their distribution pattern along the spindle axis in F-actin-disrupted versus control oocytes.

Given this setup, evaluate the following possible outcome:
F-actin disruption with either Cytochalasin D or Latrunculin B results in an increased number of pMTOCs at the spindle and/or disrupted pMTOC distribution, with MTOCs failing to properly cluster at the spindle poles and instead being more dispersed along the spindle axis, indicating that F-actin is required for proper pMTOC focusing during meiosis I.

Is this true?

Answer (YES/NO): YES